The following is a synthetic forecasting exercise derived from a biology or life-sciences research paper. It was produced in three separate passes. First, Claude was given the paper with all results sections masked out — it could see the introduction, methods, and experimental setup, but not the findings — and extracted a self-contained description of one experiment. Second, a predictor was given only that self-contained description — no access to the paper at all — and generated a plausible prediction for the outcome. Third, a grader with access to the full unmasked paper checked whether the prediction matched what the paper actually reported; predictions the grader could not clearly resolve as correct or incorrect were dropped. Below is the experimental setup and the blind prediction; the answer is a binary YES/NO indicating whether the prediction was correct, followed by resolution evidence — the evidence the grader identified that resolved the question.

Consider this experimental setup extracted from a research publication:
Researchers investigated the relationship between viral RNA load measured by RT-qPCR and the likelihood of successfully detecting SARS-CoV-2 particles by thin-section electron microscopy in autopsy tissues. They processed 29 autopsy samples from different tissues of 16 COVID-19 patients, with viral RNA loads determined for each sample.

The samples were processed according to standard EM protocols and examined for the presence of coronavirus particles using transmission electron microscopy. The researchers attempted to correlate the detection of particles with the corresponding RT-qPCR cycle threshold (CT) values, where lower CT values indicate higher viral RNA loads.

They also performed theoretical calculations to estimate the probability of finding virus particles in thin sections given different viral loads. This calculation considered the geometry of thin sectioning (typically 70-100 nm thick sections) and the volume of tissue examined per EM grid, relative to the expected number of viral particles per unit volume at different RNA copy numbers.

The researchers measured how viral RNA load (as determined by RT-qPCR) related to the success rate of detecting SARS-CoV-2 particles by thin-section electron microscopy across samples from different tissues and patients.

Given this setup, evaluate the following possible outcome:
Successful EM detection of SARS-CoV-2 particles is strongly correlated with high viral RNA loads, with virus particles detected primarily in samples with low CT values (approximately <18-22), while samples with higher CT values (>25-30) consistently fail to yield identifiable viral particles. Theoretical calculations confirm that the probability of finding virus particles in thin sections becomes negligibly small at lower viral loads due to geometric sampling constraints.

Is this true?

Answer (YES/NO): YES